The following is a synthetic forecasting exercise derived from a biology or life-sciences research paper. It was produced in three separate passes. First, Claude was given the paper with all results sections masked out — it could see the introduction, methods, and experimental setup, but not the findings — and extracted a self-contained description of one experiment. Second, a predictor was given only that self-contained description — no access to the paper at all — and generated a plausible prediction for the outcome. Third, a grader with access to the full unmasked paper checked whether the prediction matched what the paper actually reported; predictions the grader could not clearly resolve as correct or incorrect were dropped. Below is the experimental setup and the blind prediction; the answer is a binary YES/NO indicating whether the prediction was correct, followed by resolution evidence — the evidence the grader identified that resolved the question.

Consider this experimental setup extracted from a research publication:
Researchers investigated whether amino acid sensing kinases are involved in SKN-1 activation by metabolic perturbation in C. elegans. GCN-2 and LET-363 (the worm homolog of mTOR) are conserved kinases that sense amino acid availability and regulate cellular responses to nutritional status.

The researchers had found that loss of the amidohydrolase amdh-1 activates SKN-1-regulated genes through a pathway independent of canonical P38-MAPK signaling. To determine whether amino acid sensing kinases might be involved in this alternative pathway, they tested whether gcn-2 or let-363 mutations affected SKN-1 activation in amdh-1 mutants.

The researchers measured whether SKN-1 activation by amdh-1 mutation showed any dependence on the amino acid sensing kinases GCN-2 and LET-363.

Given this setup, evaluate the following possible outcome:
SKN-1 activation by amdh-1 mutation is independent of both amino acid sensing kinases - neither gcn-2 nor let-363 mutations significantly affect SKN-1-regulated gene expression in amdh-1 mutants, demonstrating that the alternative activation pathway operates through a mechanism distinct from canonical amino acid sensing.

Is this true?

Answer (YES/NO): NO